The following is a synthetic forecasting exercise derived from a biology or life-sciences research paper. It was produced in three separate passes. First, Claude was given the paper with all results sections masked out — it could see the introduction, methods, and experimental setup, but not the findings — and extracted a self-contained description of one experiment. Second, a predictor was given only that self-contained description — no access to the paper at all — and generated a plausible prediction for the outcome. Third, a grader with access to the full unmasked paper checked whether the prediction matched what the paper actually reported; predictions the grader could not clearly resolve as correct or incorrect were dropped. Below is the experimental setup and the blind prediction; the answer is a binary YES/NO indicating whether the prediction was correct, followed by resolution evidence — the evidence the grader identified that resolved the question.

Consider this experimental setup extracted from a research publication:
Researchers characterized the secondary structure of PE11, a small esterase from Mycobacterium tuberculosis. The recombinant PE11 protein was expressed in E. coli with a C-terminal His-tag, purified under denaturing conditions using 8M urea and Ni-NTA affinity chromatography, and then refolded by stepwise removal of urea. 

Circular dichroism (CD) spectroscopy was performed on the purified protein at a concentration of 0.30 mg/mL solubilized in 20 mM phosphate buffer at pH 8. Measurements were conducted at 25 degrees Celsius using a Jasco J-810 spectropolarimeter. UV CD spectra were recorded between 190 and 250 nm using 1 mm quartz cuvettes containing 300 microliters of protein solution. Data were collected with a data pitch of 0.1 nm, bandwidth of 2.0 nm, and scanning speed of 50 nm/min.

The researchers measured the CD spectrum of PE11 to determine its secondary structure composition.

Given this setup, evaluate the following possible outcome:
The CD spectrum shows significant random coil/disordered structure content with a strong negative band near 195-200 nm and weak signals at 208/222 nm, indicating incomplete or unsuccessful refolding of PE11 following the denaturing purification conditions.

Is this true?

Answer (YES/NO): NO